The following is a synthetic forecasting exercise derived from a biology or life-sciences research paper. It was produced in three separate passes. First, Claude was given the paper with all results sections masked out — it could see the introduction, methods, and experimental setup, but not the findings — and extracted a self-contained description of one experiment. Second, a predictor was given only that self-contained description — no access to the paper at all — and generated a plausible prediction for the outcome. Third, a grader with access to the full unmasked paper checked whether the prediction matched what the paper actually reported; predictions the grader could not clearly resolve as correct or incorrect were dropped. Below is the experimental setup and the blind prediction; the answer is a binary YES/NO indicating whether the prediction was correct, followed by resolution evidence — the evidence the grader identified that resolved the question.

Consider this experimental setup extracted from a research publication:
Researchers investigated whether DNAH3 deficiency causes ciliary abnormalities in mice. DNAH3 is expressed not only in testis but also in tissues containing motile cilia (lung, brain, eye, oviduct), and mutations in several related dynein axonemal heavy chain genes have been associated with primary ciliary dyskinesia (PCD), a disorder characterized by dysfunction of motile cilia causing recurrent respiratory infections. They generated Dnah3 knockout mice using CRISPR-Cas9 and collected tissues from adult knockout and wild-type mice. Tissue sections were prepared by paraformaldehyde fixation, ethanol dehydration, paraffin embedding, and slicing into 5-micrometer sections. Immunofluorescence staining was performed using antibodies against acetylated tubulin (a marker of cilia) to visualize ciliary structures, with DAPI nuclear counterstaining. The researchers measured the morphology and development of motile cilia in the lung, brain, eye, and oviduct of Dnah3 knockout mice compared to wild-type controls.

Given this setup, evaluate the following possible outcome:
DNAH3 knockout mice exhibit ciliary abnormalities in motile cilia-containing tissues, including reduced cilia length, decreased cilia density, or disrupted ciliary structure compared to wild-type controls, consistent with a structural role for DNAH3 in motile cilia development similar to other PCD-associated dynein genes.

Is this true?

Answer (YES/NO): NO